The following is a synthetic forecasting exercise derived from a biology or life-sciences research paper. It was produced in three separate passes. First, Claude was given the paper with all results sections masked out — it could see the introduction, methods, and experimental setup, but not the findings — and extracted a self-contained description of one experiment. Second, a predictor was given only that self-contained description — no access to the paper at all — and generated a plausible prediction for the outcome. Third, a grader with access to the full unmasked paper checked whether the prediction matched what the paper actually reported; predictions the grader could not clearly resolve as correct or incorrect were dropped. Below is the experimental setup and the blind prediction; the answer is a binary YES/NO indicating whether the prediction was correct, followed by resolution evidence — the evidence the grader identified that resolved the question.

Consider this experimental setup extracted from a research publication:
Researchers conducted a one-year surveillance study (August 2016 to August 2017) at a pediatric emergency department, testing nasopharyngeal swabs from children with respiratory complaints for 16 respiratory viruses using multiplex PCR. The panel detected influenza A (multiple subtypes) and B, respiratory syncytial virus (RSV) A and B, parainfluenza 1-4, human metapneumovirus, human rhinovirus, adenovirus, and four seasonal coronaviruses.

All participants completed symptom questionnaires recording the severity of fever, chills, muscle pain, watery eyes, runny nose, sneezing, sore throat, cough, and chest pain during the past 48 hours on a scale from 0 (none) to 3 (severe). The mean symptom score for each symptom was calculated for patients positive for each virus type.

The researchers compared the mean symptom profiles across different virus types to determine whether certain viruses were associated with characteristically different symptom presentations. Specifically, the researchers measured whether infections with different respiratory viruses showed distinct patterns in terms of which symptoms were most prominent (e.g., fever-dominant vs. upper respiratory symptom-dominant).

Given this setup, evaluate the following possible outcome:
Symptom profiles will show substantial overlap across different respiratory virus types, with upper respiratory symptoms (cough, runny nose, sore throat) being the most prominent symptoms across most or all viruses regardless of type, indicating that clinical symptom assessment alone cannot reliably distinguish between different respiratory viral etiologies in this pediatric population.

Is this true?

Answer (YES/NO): YES